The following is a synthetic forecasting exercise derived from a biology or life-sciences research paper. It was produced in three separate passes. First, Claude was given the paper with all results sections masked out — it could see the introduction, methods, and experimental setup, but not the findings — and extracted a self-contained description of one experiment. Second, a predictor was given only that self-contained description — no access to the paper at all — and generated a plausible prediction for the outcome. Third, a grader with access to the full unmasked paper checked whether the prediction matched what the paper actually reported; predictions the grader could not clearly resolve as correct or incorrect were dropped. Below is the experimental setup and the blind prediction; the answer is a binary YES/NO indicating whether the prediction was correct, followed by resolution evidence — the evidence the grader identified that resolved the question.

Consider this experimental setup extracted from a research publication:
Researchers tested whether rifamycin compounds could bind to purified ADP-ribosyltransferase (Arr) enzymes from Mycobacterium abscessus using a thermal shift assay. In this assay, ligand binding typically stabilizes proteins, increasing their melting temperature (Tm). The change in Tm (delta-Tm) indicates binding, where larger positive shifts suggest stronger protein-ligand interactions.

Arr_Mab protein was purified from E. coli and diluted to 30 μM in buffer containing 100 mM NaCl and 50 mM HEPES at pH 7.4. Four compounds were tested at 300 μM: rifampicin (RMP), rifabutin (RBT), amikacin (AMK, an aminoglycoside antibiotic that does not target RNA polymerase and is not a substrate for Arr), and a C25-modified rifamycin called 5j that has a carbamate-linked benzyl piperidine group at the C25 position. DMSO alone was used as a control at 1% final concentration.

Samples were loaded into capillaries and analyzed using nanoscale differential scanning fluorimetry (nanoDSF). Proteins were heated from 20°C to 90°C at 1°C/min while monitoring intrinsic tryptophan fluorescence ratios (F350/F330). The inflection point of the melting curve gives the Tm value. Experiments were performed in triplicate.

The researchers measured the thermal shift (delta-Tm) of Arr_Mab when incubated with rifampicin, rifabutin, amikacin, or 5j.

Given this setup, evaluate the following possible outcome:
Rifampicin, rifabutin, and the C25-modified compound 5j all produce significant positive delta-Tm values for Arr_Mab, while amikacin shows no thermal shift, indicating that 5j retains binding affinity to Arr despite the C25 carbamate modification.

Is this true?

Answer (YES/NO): NO